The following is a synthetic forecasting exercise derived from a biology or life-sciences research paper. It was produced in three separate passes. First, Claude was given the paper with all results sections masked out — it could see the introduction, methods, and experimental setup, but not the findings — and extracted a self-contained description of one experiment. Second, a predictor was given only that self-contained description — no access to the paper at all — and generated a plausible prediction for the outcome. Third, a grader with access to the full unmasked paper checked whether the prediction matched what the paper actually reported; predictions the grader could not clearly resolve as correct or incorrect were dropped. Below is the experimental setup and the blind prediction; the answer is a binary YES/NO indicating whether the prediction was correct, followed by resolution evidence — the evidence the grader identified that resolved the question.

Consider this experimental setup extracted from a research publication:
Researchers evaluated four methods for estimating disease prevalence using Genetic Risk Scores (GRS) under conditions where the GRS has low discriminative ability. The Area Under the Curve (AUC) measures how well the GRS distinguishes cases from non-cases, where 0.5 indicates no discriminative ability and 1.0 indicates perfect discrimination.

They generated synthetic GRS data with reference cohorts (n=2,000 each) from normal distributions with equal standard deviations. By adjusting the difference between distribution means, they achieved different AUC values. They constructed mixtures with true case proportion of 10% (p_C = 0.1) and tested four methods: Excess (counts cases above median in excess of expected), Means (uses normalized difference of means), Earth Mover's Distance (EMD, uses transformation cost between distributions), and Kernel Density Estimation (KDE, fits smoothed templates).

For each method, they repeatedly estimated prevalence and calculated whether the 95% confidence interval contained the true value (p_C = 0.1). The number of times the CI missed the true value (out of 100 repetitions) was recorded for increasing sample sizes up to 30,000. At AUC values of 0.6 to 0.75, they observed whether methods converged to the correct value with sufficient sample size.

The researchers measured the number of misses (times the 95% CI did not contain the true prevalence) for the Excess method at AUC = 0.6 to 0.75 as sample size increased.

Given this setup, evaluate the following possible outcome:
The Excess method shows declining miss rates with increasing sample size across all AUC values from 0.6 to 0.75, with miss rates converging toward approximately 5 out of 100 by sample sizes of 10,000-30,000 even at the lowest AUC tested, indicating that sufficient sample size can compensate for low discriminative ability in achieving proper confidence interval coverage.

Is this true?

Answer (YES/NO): NO